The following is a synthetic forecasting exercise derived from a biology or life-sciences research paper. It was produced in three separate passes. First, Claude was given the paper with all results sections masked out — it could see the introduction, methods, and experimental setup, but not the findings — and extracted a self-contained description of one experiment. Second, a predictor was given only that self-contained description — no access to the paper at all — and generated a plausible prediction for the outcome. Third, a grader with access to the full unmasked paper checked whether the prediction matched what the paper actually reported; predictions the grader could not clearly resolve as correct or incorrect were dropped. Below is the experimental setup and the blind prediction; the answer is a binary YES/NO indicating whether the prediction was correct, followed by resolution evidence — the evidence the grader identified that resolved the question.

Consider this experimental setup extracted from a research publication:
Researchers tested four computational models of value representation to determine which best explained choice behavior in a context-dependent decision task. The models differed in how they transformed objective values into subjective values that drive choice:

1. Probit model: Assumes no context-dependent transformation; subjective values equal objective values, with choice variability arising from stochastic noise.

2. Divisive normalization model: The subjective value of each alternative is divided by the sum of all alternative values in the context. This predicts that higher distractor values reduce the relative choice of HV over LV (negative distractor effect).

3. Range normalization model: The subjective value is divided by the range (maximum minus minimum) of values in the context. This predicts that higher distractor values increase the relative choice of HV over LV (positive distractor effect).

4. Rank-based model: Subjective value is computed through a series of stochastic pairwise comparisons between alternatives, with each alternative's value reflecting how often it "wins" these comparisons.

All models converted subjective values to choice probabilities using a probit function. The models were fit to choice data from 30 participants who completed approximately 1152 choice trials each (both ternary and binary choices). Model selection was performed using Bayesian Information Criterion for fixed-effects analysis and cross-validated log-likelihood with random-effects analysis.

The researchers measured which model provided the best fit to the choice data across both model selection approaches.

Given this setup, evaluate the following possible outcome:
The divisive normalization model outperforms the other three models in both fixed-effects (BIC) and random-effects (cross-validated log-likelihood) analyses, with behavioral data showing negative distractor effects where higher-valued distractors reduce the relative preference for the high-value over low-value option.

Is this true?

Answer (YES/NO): NO